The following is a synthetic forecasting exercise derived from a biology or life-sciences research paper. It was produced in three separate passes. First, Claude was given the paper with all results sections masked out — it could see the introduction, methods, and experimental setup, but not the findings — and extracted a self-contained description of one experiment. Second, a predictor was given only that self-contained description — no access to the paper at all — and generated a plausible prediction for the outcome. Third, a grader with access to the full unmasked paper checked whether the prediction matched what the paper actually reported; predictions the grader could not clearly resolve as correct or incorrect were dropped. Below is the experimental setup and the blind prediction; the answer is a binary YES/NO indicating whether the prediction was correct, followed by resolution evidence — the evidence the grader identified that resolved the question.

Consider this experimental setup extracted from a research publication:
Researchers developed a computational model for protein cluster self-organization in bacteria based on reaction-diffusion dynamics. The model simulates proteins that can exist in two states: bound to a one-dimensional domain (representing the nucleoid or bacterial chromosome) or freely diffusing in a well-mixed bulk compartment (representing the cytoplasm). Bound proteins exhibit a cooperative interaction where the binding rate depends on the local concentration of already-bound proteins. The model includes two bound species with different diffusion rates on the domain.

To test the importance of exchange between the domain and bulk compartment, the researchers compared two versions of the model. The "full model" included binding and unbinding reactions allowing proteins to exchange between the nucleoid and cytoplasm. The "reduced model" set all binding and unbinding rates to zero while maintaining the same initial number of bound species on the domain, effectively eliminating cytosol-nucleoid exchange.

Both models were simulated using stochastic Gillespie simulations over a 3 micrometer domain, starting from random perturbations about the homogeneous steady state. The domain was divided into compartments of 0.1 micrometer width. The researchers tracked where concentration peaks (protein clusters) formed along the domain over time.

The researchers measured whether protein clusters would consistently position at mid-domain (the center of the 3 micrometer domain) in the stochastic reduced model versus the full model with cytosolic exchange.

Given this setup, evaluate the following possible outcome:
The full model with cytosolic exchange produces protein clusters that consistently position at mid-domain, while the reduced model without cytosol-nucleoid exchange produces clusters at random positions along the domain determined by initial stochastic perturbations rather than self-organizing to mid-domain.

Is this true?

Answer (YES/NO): NO